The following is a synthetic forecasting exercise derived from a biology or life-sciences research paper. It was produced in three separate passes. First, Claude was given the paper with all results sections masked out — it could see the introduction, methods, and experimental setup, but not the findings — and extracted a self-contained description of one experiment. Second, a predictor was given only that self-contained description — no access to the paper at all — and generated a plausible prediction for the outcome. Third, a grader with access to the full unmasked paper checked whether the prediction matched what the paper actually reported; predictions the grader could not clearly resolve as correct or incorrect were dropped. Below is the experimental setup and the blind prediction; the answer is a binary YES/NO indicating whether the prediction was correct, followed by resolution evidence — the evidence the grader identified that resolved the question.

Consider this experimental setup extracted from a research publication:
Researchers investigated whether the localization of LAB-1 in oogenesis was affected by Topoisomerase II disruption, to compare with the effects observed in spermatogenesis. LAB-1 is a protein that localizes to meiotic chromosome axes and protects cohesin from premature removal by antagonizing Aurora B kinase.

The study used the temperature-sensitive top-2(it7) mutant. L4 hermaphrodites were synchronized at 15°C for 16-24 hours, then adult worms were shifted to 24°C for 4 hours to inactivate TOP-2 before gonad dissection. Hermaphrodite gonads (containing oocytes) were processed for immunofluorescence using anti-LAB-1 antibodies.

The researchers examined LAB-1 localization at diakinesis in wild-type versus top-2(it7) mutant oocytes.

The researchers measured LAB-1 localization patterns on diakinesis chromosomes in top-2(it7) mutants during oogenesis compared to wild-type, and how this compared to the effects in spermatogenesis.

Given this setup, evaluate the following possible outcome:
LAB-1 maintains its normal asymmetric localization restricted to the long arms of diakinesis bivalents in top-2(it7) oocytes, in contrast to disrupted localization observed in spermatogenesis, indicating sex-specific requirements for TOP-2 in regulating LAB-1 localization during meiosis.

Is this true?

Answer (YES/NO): NO